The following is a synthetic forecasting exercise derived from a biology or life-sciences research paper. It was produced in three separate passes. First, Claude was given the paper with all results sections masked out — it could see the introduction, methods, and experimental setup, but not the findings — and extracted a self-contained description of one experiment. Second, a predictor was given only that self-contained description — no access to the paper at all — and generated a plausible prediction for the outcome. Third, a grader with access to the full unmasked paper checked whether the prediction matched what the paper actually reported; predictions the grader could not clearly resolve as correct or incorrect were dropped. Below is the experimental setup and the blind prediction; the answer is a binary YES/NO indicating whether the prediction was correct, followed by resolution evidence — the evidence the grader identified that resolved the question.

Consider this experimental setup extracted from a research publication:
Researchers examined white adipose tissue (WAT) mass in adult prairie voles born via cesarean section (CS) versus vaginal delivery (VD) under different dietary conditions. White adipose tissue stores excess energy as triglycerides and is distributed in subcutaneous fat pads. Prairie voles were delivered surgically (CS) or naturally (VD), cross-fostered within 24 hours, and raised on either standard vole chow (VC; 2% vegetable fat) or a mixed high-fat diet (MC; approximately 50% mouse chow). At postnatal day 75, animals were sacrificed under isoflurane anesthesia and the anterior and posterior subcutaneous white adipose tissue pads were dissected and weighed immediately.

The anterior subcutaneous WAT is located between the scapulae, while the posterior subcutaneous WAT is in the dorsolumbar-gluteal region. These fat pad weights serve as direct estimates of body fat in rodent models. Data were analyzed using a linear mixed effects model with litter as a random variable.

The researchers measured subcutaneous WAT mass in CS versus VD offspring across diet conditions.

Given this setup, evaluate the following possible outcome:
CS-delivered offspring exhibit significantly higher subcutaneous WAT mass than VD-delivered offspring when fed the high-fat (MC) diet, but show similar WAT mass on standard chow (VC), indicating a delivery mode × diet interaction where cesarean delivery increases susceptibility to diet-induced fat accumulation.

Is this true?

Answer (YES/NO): NO